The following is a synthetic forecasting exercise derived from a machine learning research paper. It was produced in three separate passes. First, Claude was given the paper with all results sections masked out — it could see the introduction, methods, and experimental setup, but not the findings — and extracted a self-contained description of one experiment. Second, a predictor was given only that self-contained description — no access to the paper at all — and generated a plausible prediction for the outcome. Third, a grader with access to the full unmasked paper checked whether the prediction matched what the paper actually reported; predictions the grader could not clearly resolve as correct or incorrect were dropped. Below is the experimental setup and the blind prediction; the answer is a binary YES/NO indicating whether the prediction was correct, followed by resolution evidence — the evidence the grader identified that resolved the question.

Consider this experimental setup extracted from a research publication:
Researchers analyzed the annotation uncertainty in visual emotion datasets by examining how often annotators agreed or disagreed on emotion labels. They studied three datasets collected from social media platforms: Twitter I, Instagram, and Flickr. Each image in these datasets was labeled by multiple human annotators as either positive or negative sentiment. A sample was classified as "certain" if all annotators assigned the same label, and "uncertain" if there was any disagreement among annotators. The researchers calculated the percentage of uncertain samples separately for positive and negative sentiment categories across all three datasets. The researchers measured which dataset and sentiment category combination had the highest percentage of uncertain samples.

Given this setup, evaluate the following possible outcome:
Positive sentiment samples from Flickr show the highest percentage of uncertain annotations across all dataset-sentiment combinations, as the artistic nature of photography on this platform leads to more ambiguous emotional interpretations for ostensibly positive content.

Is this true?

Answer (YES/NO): NO